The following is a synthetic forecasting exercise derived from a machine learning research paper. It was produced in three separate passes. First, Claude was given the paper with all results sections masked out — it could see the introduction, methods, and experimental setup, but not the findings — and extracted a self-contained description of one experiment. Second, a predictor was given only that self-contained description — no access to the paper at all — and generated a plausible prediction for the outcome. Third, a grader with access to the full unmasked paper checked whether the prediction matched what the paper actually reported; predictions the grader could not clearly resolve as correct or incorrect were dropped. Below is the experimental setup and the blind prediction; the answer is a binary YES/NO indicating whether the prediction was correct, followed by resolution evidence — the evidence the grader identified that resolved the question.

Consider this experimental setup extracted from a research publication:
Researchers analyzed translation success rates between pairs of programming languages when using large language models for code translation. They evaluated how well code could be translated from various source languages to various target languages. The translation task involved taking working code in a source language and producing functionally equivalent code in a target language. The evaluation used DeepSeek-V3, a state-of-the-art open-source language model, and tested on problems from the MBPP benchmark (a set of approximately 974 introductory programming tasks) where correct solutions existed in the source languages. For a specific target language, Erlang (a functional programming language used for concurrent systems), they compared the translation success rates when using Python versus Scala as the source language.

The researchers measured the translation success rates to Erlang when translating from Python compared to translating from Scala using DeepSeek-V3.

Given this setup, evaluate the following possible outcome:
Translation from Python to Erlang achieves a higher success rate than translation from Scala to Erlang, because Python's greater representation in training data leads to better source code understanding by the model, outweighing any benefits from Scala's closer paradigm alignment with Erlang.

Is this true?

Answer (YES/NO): NO